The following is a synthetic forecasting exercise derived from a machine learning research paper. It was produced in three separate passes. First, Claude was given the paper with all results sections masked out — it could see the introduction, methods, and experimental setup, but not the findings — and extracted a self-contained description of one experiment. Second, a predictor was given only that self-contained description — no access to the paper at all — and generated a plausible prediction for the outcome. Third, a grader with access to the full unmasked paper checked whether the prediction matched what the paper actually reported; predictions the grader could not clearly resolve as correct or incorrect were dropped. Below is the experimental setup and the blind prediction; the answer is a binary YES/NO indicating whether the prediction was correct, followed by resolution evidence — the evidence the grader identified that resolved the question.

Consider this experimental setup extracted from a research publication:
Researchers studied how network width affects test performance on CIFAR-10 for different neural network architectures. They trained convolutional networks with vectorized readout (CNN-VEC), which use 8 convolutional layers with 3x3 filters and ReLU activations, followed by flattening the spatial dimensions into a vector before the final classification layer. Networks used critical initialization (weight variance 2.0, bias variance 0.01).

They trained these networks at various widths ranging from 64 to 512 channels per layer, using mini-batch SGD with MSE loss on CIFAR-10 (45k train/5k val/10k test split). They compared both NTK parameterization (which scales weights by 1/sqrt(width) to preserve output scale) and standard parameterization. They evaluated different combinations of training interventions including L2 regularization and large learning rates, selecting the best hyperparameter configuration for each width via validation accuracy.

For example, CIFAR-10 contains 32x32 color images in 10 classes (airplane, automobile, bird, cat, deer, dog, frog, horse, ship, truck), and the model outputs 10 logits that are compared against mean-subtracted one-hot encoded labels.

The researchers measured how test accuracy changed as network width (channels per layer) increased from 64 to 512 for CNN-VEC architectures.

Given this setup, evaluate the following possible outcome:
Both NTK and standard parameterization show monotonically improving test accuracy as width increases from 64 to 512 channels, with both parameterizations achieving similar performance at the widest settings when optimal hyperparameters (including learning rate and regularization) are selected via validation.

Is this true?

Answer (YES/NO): NO